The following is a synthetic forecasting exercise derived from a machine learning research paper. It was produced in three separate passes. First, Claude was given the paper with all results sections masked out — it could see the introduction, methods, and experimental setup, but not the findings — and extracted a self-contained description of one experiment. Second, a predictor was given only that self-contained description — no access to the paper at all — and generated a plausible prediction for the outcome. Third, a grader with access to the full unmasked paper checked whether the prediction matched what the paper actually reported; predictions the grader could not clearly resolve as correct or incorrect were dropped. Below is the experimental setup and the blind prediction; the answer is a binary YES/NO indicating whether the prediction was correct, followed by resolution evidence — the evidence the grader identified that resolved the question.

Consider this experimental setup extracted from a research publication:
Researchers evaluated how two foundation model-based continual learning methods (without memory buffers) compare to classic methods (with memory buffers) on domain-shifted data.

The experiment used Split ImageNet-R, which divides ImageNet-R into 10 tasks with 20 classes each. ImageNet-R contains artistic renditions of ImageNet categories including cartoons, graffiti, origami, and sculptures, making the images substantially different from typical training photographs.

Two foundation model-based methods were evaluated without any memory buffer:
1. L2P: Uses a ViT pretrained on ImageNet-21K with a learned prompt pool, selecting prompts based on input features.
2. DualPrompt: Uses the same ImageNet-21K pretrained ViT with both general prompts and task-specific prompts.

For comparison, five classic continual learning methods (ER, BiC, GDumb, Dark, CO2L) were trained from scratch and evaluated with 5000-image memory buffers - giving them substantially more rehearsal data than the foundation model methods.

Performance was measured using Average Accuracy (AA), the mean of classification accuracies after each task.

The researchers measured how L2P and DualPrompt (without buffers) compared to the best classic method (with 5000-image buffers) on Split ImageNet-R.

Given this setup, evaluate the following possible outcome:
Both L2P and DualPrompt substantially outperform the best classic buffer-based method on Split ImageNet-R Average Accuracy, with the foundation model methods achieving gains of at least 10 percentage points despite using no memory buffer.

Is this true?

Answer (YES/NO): NO